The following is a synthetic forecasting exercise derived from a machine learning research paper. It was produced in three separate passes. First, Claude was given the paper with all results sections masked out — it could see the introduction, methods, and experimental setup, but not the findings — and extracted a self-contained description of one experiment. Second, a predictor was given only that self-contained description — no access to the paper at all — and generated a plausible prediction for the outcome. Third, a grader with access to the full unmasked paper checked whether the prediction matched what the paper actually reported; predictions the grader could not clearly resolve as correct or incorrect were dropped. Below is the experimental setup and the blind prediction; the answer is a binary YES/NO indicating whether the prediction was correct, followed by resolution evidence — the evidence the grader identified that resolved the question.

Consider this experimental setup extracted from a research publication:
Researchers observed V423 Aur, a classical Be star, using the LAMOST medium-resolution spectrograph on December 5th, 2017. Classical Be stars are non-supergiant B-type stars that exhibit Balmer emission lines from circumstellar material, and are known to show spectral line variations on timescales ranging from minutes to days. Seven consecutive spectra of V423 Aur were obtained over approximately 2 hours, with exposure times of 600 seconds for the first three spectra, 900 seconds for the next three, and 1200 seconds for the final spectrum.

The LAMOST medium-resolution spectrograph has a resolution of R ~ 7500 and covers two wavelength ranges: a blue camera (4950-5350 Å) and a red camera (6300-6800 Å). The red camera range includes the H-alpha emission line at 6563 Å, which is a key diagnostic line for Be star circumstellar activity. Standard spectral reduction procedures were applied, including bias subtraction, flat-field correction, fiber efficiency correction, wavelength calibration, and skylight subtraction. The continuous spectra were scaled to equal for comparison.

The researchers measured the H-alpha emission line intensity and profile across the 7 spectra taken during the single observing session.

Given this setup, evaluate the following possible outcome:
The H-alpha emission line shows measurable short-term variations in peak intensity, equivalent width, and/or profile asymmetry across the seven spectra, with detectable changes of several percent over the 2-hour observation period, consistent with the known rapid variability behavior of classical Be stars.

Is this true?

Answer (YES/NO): YES